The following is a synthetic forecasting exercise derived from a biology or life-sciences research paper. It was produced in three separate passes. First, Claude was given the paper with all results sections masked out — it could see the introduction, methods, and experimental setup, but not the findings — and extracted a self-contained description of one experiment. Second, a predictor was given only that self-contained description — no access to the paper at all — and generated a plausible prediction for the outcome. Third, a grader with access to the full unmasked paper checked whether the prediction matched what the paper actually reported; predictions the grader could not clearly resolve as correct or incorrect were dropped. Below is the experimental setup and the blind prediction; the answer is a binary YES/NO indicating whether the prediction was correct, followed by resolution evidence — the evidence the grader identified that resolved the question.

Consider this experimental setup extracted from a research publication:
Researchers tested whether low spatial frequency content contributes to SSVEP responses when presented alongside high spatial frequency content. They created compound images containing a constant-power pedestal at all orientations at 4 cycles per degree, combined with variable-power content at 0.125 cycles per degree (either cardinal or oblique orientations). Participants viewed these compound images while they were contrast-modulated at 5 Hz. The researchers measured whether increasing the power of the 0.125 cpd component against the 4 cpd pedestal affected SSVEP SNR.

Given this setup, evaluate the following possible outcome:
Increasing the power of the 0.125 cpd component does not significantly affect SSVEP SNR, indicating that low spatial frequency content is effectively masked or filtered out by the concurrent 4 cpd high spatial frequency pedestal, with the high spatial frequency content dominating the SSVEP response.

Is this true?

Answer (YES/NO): YES